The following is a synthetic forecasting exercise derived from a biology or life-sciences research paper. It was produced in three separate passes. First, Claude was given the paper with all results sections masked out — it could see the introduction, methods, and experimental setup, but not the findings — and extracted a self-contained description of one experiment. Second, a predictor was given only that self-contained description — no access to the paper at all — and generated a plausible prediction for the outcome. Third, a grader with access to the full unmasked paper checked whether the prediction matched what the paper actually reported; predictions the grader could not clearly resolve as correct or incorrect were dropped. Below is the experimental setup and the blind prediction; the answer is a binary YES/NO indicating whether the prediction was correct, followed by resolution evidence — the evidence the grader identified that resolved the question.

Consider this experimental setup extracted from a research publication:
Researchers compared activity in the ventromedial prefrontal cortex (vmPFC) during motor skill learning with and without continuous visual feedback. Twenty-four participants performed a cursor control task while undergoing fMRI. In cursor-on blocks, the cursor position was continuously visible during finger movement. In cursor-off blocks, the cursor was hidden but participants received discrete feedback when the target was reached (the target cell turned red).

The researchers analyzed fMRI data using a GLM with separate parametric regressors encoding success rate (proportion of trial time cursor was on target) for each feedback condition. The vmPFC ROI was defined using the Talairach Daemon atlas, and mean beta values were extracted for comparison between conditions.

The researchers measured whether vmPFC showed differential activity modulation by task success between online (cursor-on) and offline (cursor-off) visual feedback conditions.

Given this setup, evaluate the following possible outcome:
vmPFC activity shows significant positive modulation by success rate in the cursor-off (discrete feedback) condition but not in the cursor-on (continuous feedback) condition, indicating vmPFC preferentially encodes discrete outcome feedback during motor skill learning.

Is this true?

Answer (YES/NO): NO